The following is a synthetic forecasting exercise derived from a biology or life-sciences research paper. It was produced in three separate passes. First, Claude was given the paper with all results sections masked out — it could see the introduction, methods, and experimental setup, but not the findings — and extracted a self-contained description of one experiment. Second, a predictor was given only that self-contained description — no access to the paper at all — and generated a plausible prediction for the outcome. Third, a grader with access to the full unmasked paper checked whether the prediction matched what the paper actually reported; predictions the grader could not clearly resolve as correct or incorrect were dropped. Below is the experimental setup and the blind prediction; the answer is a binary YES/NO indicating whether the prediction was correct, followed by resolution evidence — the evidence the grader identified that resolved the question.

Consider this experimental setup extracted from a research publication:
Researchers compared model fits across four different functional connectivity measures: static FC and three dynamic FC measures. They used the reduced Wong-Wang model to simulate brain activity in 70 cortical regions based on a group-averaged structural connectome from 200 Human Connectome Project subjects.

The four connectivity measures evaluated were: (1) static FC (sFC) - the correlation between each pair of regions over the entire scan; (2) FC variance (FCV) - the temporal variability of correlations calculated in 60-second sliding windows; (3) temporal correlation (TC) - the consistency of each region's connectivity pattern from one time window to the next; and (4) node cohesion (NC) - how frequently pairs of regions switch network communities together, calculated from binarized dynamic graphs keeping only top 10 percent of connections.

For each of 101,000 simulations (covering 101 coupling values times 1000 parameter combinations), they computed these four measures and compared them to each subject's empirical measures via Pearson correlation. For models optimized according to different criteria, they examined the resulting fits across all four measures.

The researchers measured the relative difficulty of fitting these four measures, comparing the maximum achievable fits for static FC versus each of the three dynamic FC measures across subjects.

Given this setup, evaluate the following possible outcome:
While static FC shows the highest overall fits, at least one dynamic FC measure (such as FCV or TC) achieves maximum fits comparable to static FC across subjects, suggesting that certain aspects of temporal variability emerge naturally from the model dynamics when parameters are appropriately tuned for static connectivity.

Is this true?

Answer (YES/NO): NO